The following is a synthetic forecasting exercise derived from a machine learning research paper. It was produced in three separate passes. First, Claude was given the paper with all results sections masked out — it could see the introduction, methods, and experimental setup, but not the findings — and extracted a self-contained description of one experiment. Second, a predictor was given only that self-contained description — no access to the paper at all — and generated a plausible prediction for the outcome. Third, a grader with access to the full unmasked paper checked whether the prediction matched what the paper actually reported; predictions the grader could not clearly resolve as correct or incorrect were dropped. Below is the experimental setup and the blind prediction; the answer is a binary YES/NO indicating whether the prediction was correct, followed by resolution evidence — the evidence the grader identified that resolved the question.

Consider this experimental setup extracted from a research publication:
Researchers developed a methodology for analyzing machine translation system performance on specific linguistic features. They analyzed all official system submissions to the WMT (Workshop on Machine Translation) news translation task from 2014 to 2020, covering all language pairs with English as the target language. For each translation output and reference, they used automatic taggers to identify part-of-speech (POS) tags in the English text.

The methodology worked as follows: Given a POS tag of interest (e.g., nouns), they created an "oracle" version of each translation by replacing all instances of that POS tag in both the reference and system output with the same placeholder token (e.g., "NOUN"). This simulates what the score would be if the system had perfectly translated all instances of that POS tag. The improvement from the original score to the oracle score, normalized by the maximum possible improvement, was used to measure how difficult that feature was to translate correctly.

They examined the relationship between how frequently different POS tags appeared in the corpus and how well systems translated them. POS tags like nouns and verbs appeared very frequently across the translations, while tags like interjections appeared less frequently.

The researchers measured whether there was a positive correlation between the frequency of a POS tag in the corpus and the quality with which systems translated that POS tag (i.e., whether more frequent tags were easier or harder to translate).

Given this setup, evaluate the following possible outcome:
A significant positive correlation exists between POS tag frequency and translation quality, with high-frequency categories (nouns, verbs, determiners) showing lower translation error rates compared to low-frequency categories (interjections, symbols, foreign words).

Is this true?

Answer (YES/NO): NO